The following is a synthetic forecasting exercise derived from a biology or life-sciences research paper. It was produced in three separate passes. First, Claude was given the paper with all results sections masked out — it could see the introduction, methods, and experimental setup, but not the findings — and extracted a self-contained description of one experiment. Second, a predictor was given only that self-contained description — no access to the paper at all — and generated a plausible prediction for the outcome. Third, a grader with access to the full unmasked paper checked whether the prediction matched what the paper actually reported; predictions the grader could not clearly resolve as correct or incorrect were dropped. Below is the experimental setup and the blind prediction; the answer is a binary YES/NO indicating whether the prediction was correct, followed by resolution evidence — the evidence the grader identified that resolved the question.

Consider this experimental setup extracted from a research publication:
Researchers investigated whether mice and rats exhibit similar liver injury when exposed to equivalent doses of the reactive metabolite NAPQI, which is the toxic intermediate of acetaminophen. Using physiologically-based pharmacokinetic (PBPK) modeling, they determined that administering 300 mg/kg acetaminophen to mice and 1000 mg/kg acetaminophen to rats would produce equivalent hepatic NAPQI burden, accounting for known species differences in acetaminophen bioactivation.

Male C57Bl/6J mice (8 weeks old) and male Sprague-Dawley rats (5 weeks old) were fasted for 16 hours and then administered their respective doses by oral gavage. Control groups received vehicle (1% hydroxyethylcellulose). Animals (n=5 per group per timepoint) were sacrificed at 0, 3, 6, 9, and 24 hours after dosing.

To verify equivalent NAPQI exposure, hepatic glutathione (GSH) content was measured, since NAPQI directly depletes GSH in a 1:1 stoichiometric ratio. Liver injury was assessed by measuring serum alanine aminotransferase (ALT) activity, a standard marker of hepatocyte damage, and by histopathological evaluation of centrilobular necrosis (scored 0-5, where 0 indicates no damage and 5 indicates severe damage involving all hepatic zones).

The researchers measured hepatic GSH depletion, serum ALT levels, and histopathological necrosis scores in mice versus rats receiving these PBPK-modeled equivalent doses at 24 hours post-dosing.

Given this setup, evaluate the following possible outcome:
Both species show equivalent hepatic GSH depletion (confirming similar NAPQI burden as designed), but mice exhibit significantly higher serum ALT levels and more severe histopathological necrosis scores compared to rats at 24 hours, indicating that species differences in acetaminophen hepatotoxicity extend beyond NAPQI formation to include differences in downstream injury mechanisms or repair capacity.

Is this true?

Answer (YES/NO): YES